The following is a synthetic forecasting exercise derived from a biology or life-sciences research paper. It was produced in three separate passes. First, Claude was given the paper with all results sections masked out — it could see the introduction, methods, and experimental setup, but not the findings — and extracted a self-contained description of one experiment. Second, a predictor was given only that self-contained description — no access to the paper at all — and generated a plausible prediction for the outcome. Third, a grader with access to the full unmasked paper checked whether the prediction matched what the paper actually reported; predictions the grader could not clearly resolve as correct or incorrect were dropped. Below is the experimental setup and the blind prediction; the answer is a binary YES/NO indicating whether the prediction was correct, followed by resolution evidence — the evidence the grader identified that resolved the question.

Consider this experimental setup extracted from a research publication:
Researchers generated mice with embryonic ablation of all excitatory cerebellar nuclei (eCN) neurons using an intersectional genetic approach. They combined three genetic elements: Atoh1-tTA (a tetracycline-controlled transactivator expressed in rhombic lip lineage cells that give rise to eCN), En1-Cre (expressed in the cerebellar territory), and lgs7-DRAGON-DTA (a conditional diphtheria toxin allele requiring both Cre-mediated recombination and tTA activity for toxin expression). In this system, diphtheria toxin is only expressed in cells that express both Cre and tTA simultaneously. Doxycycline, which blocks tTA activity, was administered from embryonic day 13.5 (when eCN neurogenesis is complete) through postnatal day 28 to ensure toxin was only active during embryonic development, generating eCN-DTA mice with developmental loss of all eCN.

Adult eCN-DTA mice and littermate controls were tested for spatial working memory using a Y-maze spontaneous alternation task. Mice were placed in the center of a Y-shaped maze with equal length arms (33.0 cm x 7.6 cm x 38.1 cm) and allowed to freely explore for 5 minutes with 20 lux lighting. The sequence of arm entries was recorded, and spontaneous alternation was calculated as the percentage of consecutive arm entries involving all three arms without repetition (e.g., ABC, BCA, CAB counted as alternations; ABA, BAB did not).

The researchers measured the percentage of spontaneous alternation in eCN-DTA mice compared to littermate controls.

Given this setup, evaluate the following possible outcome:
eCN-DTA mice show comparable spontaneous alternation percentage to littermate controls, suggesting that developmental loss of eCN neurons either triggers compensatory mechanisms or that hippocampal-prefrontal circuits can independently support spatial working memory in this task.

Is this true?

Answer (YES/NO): YES